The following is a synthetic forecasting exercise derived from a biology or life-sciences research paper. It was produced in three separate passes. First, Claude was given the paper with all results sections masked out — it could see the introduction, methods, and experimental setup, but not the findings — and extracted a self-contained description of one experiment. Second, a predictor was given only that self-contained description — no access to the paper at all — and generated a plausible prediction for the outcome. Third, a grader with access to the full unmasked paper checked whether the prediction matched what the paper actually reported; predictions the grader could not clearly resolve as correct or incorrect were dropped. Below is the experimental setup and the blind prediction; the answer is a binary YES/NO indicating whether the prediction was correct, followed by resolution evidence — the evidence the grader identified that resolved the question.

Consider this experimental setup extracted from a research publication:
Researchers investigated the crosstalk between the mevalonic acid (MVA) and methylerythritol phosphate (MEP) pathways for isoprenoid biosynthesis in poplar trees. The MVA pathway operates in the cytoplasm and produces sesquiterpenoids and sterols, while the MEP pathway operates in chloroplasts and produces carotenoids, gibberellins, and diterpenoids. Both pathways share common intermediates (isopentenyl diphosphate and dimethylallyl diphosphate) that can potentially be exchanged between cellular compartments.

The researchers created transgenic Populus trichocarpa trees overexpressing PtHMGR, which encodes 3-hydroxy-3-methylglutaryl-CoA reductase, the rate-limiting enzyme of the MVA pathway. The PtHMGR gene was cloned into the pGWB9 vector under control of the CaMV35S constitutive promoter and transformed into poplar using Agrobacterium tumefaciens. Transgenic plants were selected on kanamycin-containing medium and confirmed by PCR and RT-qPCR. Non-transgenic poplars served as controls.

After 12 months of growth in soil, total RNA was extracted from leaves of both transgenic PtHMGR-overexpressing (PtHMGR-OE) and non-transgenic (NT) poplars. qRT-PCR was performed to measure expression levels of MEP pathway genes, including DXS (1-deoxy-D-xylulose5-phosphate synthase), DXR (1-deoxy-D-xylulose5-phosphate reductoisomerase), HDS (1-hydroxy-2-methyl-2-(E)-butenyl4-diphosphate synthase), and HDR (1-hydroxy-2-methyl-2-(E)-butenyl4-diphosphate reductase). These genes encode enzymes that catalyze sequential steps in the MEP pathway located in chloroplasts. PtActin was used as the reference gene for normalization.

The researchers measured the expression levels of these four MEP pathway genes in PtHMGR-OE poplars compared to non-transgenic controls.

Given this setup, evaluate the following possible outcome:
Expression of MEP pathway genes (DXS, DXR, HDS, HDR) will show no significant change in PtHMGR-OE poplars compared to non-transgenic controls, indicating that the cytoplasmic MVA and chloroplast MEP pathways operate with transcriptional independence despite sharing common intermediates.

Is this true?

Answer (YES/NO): NO